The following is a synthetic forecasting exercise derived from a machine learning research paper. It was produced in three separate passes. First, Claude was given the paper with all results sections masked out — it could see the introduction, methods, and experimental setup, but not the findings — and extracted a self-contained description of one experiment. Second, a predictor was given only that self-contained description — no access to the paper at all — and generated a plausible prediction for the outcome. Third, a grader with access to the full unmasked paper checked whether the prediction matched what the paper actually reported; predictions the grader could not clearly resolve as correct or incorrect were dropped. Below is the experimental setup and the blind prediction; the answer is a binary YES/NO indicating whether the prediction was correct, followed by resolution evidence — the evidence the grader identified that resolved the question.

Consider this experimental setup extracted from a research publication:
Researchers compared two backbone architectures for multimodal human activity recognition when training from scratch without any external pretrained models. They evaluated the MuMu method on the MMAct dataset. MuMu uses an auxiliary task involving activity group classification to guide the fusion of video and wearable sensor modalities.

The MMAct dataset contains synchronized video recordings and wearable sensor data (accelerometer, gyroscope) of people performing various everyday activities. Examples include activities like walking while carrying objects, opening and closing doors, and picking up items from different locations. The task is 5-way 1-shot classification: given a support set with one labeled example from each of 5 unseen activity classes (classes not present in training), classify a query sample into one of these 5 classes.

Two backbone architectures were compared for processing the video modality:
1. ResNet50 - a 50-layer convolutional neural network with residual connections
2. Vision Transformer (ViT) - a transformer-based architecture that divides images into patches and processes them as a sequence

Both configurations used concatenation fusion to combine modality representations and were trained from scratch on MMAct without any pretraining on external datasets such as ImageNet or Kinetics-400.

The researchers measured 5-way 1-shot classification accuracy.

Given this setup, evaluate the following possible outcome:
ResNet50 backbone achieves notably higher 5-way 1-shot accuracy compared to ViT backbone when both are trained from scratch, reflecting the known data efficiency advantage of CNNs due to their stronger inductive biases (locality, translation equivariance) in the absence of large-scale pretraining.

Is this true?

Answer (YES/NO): NO